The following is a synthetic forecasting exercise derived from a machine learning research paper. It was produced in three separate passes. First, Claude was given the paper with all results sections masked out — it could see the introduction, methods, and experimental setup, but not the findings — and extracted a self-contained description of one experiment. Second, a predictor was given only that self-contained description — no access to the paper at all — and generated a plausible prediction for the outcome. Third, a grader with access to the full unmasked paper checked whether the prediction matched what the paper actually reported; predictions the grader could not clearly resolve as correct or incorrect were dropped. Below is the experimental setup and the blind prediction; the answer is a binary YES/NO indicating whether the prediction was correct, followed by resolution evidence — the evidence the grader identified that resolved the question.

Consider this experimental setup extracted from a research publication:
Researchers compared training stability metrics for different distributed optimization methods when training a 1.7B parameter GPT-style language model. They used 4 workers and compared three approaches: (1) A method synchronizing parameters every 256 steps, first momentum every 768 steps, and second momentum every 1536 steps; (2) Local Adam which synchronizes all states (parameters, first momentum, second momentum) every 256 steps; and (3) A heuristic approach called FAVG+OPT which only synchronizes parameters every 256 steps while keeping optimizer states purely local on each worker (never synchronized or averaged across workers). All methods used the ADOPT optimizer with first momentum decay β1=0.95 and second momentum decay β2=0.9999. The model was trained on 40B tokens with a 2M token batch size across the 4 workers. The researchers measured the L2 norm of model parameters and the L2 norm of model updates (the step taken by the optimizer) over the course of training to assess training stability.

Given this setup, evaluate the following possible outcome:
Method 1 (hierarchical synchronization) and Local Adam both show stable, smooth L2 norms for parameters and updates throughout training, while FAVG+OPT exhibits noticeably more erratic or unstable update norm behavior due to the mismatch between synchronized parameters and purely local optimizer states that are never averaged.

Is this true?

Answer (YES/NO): YES